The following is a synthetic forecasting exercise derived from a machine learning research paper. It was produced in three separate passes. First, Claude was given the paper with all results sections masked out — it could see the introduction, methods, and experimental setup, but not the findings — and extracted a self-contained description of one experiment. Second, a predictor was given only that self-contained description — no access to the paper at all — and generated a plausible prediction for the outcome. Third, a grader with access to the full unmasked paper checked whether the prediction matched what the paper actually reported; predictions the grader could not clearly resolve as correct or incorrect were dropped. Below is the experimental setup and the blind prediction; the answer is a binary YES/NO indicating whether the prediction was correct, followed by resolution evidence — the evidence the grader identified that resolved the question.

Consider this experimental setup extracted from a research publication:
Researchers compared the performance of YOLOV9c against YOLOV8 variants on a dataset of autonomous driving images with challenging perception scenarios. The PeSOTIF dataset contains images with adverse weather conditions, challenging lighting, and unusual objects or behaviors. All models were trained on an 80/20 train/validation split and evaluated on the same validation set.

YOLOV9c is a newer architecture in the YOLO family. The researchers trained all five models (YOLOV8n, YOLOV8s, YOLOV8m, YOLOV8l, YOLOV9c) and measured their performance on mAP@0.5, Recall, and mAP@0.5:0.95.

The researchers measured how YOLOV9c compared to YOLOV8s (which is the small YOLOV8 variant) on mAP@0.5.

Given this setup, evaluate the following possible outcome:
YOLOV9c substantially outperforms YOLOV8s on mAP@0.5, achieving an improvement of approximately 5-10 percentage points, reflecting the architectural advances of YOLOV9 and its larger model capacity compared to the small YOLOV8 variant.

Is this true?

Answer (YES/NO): NO